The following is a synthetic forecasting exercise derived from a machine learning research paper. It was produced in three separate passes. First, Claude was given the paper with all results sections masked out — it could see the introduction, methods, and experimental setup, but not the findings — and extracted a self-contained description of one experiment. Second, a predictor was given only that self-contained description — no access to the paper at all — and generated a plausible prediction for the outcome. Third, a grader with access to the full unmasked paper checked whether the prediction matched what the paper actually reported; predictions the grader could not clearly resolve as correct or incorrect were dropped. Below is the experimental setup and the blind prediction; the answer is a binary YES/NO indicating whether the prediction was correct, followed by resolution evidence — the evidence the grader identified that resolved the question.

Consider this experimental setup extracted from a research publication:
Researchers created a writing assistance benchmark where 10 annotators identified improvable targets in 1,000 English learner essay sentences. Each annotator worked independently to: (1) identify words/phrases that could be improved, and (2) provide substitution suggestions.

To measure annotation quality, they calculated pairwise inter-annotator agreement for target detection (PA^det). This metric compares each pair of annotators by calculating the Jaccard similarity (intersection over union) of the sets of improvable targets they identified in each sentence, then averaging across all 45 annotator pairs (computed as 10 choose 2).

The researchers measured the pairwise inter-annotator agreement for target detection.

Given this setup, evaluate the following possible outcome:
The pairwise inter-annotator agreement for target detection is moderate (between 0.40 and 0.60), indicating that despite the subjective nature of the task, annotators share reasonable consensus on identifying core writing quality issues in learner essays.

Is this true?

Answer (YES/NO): NO